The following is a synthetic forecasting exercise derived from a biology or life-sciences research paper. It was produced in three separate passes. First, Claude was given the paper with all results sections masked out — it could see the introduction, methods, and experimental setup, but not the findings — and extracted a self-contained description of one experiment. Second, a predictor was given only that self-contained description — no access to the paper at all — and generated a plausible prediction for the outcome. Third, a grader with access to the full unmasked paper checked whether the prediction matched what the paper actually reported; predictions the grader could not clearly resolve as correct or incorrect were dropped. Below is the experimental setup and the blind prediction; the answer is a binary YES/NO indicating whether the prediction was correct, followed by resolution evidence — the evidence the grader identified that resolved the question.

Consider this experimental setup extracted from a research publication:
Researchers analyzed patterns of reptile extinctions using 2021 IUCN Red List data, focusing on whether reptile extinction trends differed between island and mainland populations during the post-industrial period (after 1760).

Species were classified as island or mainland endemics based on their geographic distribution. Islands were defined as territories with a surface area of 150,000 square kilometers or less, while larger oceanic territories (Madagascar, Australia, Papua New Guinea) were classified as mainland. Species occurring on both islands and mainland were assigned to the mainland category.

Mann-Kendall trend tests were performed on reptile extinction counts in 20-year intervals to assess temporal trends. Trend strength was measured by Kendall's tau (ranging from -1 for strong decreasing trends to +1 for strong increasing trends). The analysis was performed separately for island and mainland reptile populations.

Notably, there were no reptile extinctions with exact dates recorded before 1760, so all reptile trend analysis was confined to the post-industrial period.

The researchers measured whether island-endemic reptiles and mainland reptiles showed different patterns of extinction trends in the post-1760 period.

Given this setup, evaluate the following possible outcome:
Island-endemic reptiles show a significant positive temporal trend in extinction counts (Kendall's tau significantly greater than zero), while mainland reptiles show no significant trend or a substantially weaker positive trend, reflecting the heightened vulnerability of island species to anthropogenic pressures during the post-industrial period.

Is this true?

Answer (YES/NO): NO